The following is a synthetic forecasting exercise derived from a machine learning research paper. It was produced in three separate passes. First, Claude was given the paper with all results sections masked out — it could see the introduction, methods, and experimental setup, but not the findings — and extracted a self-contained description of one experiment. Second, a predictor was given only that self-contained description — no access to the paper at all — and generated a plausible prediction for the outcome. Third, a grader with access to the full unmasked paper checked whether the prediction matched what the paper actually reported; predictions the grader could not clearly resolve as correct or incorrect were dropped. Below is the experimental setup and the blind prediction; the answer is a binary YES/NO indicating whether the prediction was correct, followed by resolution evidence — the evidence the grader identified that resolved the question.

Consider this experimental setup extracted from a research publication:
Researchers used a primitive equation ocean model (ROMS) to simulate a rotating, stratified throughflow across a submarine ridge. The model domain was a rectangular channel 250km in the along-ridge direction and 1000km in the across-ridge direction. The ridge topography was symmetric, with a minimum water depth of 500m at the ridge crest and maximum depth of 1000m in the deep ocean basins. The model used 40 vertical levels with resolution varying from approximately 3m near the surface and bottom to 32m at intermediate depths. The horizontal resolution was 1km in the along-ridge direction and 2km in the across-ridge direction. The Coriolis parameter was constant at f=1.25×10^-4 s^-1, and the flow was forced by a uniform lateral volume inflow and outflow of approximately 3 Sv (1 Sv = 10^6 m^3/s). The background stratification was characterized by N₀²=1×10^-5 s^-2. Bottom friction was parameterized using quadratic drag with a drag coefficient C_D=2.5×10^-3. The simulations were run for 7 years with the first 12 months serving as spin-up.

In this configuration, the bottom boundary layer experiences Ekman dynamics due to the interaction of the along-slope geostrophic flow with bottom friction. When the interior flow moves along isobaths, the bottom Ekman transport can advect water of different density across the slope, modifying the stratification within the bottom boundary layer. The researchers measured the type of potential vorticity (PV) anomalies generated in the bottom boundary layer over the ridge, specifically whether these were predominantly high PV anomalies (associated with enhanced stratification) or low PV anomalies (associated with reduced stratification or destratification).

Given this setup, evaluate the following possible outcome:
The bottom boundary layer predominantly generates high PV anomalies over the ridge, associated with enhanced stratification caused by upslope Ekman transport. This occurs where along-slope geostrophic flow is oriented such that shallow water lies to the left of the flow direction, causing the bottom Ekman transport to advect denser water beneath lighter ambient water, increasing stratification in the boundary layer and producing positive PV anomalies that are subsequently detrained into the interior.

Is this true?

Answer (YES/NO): NO